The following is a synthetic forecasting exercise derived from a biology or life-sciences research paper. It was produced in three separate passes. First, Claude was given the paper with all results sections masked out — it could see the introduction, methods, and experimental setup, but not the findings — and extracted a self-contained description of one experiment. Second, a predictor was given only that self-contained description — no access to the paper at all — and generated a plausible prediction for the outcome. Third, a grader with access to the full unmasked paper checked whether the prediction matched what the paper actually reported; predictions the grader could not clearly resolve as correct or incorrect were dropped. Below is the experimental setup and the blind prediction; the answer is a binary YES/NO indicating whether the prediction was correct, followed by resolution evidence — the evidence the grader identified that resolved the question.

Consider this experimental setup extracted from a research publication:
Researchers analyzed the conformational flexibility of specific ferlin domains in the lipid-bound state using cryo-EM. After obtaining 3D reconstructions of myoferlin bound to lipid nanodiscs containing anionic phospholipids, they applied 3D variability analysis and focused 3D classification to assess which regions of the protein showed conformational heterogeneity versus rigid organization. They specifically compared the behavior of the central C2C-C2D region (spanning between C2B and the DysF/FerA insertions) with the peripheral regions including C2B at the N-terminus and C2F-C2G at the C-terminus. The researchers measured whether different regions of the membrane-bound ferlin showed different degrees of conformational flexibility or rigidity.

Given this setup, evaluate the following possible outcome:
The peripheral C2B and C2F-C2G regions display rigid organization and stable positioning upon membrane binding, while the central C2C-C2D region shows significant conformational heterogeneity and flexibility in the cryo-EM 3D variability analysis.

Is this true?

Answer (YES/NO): NO